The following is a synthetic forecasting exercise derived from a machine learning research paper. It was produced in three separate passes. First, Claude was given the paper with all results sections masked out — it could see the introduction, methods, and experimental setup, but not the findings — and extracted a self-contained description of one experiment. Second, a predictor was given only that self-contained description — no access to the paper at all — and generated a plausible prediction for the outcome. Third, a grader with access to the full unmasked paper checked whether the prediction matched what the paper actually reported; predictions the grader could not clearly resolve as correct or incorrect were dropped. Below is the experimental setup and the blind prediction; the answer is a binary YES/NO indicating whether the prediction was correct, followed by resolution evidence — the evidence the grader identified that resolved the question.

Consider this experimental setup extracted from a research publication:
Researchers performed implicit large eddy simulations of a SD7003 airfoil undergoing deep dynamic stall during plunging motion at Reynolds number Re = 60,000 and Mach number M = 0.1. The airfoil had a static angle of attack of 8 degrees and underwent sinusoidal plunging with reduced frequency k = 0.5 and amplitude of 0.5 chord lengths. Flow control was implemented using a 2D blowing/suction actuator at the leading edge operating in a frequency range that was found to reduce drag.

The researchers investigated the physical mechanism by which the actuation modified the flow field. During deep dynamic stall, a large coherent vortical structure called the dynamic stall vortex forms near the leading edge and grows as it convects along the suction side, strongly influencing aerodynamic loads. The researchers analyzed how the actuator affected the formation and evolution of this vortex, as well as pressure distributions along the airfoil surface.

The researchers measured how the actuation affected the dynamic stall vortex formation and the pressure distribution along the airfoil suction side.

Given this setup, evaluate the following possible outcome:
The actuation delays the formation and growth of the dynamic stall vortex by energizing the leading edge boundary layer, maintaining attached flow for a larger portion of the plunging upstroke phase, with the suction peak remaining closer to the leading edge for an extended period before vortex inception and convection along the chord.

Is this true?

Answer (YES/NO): NO